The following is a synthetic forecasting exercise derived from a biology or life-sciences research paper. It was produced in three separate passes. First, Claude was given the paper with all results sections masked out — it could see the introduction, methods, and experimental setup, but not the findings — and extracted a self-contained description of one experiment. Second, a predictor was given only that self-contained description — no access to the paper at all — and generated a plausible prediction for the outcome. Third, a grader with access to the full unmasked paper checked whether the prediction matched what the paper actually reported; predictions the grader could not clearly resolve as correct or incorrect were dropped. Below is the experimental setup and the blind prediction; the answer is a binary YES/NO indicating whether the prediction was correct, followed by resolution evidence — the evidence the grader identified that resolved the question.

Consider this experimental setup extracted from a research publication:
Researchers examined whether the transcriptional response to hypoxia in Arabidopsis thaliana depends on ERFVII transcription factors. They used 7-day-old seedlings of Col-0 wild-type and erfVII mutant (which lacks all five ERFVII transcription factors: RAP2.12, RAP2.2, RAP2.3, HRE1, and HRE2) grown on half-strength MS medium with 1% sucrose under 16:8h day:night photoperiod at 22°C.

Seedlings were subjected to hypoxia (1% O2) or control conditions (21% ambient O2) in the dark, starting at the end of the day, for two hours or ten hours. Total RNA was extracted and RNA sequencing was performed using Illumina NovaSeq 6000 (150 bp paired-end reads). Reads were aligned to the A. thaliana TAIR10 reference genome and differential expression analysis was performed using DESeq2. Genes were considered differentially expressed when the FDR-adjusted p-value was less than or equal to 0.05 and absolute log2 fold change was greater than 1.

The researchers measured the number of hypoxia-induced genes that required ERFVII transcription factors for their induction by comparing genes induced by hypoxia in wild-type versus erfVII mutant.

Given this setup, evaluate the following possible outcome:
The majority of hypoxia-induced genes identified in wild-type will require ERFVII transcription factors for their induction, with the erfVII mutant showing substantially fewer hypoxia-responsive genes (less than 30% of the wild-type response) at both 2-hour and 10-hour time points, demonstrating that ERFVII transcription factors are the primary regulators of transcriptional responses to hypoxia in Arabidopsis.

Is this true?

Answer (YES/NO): NO